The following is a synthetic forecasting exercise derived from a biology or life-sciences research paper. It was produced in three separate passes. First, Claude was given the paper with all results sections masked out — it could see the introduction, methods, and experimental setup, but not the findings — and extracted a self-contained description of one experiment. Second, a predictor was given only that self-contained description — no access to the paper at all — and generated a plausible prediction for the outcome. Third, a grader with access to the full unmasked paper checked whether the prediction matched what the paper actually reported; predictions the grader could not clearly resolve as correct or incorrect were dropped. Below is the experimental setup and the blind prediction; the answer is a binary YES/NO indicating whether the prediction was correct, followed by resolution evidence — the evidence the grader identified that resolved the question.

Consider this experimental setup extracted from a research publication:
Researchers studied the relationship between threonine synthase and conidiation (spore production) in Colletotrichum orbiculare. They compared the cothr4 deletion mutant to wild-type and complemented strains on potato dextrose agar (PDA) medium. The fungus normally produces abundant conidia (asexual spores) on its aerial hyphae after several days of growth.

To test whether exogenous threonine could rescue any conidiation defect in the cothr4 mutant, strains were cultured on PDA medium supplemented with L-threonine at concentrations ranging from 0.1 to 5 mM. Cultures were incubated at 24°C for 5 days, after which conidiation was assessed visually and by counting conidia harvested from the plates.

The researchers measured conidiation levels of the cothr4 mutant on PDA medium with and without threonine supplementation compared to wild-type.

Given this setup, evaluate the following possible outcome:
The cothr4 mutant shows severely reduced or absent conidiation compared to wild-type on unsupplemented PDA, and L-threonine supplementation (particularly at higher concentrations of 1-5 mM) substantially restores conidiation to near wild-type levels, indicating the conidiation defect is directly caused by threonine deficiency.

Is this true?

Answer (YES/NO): YES